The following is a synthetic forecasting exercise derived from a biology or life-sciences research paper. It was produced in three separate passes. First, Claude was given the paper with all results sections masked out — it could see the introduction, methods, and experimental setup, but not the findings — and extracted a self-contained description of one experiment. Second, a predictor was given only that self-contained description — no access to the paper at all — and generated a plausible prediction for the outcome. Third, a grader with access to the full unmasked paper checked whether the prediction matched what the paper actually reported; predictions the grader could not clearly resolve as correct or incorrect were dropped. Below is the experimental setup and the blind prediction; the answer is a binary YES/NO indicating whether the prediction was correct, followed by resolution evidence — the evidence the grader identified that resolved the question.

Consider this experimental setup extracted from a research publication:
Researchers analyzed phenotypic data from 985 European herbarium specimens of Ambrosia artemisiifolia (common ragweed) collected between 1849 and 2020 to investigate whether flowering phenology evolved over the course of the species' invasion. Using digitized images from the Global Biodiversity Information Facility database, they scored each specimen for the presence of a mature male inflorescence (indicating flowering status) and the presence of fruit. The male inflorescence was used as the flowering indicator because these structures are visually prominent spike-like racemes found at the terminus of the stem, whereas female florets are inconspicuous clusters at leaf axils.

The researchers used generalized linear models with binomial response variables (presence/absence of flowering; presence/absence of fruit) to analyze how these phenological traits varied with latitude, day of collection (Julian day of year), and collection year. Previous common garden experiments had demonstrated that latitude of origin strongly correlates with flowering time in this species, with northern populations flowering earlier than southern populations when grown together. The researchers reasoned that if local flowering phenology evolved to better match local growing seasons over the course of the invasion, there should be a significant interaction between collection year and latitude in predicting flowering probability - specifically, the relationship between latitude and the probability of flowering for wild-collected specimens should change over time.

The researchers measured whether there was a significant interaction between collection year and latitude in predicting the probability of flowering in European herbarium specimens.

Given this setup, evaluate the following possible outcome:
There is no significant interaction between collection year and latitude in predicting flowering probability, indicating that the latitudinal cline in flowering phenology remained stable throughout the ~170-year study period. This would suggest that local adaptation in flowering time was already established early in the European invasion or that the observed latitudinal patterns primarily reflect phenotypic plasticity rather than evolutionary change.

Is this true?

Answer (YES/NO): NO